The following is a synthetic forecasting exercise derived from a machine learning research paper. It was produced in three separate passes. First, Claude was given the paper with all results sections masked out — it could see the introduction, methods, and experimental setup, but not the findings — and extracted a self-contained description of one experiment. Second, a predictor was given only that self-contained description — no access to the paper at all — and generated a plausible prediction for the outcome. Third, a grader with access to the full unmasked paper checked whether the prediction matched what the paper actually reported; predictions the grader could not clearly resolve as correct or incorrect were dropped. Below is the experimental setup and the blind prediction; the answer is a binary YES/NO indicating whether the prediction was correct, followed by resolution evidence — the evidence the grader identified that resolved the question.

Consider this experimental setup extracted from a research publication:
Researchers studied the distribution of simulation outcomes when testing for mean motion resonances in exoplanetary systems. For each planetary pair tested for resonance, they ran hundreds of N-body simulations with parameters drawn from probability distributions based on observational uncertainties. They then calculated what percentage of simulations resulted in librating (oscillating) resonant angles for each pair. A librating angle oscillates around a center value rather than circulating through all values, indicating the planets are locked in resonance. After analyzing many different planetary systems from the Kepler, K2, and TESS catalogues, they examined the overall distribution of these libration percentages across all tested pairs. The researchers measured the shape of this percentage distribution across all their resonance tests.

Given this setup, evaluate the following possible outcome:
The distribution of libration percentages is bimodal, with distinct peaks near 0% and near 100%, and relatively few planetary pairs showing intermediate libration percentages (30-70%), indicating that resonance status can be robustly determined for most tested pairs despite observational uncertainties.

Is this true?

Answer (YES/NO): NO